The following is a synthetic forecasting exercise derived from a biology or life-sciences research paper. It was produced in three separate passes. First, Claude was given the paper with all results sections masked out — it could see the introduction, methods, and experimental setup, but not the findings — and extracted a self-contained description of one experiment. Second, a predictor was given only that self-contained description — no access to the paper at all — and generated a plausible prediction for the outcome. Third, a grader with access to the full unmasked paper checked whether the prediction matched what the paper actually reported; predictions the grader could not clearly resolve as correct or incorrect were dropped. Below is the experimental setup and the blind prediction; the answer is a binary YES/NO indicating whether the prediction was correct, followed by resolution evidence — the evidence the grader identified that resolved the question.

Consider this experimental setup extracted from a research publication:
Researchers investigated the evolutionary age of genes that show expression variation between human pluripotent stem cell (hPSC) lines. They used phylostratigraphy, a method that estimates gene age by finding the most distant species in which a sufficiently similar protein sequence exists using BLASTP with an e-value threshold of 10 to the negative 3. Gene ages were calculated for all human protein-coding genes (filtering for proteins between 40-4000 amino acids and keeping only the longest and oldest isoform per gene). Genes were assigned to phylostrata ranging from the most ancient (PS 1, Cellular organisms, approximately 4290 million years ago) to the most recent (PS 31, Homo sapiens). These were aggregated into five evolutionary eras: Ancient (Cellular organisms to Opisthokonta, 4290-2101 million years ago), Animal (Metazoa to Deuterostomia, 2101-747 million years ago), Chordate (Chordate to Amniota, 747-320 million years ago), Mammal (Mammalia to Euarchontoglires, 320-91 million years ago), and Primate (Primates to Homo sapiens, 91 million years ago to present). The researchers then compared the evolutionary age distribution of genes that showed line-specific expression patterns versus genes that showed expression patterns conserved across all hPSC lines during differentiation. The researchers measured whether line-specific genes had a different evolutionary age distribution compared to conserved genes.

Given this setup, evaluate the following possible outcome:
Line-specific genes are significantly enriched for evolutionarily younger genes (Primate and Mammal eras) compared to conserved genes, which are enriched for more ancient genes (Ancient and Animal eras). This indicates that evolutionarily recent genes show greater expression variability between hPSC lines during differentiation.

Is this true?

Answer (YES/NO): YES